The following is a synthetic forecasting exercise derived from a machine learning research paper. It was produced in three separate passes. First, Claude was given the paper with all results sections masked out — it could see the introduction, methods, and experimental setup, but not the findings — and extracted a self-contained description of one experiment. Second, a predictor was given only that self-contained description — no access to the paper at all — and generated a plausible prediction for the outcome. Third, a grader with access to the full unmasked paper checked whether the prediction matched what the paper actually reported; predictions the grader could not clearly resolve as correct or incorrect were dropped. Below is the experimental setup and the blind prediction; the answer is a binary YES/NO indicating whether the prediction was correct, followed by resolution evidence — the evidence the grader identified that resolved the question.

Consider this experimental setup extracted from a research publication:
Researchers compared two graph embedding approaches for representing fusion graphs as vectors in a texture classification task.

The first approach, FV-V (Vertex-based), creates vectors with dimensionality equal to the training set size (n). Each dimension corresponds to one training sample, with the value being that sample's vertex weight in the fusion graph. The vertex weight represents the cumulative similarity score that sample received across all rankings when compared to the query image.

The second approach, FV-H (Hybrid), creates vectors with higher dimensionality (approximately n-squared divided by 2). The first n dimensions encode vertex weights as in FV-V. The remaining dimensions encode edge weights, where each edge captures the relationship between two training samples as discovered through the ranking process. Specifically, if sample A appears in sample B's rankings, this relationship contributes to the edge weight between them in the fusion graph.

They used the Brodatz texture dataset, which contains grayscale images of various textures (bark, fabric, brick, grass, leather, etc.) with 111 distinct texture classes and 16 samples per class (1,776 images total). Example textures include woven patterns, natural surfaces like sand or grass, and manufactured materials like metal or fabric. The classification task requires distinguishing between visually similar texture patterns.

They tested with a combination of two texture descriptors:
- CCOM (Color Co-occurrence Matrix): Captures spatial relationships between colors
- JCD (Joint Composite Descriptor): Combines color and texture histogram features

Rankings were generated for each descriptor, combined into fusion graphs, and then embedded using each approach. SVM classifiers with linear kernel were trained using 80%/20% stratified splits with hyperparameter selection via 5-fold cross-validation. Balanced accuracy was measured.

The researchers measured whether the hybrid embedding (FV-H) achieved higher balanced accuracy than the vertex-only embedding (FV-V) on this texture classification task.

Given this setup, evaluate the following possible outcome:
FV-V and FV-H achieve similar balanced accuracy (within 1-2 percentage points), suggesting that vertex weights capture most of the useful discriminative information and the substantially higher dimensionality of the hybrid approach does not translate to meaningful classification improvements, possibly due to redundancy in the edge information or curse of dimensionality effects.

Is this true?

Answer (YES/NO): YES